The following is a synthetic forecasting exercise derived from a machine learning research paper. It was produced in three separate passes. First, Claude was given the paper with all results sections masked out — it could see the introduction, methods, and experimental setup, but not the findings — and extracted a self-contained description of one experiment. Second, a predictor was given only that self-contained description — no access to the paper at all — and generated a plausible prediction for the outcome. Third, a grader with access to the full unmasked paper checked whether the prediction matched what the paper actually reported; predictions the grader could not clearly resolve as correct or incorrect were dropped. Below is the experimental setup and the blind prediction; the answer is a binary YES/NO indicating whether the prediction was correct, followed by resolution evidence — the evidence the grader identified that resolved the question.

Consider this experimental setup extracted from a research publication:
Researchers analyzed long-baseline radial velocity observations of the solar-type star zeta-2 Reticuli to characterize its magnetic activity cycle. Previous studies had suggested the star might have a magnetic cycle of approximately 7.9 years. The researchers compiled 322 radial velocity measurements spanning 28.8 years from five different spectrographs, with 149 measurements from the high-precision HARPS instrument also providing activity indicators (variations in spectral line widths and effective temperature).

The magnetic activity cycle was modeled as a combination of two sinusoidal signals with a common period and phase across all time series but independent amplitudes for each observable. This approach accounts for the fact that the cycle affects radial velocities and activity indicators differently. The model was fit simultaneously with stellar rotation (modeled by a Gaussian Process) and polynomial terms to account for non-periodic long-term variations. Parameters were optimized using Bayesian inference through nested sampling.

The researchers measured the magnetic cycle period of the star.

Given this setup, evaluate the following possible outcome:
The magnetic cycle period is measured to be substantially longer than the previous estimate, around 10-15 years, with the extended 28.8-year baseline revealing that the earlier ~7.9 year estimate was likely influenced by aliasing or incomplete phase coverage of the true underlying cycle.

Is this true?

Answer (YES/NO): NO